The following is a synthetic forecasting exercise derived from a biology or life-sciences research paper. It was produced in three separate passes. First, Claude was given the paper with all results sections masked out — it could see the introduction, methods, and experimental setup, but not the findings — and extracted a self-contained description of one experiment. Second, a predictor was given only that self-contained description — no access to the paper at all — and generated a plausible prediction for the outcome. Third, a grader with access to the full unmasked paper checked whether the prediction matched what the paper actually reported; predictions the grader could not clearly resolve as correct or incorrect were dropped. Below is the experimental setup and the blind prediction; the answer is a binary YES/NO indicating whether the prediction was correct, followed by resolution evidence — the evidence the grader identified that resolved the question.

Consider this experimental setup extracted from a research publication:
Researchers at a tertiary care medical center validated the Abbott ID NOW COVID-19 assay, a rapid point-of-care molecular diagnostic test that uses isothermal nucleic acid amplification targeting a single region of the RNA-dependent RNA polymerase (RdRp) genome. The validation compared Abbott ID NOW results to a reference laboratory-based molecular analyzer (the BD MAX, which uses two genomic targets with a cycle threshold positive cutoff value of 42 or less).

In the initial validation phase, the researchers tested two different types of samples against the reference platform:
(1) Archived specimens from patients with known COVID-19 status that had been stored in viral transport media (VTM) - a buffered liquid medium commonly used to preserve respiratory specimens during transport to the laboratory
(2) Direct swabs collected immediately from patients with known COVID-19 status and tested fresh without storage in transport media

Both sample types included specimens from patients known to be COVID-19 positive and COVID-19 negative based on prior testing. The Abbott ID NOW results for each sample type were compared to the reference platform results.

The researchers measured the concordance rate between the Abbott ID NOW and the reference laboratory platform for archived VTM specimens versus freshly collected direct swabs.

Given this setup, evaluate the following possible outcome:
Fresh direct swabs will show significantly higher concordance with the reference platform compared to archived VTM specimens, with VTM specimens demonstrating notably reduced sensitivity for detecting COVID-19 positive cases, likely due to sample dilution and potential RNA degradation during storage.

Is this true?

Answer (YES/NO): YES